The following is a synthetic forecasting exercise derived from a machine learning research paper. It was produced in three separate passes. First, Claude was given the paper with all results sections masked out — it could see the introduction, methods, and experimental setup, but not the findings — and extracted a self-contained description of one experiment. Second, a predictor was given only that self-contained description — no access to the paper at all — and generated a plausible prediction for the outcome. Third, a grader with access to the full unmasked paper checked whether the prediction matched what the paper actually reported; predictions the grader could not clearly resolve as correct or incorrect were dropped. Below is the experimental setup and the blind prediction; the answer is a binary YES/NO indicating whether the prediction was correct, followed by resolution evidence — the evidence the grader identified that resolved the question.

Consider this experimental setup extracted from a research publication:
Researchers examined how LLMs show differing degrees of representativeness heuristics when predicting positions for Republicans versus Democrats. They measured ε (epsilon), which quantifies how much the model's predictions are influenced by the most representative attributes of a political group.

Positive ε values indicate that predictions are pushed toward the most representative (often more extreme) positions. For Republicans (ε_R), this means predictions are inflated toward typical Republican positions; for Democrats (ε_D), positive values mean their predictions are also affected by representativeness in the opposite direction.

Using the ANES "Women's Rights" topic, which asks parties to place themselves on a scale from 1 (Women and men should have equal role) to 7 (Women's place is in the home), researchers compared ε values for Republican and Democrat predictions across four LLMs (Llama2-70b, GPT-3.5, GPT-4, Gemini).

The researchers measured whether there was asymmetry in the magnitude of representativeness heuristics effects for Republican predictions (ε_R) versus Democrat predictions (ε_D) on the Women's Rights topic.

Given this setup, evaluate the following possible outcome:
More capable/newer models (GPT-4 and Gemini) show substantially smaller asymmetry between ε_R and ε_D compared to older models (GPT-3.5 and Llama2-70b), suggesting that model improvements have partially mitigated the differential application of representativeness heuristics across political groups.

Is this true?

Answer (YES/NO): NO